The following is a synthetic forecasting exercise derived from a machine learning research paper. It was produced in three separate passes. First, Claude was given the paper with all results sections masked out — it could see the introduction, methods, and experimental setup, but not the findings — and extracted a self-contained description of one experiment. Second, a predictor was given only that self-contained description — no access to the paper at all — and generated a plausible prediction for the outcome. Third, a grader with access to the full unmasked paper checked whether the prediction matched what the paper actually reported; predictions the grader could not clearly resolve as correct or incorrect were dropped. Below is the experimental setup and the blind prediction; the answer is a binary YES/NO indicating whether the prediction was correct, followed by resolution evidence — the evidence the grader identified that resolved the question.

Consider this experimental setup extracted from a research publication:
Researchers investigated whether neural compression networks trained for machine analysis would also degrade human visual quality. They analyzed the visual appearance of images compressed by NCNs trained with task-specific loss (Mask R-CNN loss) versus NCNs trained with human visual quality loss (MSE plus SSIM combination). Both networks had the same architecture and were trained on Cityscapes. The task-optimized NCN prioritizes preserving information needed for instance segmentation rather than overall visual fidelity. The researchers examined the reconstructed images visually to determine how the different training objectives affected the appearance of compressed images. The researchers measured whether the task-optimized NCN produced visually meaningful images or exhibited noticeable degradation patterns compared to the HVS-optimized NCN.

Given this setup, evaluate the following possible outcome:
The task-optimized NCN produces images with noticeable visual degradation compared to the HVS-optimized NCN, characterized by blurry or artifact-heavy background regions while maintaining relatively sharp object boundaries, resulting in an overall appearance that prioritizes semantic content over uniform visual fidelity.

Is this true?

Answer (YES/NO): YES